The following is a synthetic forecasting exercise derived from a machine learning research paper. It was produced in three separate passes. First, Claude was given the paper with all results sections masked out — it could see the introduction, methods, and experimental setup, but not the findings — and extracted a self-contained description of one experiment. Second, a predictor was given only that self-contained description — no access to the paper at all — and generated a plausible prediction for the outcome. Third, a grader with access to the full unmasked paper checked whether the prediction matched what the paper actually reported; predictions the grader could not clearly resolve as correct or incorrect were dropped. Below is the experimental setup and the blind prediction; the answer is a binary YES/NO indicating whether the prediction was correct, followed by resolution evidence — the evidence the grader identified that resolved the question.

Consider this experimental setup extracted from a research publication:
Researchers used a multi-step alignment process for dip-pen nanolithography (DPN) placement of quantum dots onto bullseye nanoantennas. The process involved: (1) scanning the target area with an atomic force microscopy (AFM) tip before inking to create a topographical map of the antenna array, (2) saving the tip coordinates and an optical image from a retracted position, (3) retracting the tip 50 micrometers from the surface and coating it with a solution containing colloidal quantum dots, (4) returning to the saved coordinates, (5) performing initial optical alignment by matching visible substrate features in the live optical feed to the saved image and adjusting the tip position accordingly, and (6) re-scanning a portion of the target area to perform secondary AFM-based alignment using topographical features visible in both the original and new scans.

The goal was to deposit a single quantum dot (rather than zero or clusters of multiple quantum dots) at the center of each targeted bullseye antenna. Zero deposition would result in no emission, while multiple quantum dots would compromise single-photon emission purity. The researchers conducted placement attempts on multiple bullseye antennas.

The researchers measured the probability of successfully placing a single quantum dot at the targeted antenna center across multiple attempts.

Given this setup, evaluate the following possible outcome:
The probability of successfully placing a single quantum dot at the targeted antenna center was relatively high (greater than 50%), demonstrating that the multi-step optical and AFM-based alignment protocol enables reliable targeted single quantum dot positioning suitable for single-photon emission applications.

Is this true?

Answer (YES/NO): NO